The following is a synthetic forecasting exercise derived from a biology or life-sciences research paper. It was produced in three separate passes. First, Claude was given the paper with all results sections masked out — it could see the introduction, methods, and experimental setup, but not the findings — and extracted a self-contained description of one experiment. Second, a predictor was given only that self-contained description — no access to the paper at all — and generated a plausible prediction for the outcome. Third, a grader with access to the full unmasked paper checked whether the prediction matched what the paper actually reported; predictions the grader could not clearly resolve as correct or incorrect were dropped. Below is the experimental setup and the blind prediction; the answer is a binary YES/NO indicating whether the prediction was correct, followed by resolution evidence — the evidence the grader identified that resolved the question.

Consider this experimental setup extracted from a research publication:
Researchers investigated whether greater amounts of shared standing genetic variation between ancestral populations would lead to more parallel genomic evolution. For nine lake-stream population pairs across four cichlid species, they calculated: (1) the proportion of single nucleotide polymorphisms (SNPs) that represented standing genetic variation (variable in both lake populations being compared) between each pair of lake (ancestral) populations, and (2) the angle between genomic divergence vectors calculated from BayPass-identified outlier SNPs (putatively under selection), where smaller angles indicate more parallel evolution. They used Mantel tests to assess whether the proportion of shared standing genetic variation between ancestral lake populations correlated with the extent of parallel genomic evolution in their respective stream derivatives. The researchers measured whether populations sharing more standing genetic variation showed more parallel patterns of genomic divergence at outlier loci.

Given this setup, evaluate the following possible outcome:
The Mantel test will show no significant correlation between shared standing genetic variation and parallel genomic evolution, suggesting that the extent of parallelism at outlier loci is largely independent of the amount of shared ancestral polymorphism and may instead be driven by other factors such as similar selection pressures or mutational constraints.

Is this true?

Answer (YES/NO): NO